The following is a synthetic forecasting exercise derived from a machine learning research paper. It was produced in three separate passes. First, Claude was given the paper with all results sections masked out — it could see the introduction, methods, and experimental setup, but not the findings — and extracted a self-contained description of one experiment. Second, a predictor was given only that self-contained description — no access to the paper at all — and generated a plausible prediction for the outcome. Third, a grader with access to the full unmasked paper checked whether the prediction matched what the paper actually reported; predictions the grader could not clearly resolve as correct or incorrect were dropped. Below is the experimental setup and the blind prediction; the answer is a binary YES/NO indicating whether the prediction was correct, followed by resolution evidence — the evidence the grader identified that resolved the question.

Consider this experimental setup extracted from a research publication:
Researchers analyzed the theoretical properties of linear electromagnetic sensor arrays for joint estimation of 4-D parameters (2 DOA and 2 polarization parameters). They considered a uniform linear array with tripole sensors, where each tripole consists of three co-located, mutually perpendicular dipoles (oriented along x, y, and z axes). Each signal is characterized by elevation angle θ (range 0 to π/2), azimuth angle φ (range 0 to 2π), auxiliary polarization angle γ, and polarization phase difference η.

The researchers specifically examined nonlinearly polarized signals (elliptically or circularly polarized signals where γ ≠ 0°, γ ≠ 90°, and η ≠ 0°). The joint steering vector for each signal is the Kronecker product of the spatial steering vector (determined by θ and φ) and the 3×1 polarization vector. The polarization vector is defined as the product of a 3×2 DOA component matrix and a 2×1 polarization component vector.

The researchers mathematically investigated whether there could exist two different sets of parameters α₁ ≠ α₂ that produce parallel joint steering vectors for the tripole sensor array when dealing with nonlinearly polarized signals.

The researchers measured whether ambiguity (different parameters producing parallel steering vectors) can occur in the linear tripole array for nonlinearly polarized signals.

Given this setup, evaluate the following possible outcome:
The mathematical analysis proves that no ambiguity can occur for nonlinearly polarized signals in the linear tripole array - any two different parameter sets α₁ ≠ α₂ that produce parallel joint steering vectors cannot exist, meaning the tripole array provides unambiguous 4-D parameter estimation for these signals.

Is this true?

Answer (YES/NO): YES